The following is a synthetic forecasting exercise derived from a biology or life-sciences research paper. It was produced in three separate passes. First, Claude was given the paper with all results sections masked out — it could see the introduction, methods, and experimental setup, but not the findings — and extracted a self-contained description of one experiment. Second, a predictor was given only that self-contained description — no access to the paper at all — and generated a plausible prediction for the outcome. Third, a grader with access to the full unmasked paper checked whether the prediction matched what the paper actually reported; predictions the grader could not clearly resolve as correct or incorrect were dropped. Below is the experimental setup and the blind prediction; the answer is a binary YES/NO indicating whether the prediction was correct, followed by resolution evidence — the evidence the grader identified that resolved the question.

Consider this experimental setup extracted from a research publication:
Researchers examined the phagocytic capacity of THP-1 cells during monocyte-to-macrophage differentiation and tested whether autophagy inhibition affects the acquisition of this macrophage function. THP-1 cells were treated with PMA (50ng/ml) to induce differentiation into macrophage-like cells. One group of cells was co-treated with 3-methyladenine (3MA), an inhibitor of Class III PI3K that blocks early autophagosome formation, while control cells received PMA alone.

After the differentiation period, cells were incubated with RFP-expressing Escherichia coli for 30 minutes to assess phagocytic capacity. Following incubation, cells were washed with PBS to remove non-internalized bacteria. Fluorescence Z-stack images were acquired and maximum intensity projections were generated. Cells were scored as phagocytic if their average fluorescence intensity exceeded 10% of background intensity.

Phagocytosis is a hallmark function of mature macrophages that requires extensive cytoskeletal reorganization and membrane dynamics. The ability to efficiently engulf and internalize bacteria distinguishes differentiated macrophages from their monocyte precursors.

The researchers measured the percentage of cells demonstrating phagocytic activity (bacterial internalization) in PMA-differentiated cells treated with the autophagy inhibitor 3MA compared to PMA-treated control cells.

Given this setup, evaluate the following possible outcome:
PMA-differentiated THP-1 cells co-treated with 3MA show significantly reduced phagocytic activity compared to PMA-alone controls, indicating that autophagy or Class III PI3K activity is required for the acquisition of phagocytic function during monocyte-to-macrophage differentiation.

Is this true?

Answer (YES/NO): YES